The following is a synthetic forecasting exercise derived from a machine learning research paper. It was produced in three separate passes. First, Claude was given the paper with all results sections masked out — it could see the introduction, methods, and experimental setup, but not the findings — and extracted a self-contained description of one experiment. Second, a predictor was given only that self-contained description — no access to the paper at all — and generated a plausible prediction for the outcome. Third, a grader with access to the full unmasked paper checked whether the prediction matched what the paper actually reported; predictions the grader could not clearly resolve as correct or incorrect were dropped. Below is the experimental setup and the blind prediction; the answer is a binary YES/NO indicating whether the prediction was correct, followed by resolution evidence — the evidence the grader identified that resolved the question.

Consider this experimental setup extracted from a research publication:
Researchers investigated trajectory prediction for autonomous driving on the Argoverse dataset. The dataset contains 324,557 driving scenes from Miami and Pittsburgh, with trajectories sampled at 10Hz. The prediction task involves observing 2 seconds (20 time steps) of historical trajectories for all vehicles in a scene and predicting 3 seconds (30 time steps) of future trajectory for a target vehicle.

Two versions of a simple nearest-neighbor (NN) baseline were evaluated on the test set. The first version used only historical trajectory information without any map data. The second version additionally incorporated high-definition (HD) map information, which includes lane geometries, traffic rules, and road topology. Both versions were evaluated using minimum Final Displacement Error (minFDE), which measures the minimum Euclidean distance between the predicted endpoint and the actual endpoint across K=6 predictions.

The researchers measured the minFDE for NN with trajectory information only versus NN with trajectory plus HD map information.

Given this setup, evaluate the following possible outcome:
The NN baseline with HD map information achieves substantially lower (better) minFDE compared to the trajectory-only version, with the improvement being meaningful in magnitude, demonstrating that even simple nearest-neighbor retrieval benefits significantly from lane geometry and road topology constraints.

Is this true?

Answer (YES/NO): NO